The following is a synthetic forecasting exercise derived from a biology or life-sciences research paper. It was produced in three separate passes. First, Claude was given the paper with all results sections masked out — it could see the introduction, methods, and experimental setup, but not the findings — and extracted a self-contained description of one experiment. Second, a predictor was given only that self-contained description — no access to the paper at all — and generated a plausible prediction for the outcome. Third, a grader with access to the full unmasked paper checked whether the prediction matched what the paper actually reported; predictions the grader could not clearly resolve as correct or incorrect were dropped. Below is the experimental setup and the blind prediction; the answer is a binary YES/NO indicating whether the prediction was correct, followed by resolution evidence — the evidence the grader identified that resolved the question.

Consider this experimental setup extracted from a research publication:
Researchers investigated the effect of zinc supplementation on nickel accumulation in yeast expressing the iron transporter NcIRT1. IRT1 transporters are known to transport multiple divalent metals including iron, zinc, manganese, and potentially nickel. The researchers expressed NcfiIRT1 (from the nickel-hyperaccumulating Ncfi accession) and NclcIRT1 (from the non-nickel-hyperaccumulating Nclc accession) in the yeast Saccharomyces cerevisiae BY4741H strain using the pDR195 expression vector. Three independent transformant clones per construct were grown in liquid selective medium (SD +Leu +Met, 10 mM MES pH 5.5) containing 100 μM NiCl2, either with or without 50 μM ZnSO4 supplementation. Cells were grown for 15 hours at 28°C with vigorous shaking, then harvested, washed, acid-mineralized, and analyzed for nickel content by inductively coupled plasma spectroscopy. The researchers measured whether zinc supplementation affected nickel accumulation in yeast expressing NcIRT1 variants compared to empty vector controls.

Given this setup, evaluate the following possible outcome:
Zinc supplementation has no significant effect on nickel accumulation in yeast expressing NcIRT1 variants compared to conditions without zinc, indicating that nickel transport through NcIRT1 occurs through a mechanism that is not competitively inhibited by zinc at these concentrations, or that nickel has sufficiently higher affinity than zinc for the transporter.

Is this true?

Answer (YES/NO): NO